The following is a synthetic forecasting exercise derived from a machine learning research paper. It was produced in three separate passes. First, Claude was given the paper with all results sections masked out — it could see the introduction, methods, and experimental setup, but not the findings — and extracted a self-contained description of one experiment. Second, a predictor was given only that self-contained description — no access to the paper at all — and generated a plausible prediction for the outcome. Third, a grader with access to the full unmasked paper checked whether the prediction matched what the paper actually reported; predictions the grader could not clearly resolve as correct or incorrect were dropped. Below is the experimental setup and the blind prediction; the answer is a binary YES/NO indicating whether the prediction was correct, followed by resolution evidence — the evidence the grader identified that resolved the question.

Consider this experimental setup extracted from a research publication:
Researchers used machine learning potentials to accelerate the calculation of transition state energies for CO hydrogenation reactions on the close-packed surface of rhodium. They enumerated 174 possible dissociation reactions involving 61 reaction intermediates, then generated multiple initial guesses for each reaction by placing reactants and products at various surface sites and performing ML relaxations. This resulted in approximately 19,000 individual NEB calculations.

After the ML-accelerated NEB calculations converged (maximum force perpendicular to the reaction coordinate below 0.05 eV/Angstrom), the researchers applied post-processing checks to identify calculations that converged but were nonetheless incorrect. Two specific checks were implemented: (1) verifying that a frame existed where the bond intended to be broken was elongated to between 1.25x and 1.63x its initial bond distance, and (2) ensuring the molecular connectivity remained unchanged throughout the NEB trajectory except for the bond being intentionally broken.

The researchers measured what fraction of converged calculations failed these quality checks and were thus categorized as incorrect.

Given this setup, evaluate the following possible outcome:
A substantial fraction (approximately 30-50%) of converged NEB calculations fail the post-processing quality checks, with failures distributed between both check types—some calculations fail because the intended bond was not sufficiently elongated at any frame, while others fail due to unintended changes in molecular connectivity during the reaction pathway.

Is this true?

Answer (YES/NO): NO